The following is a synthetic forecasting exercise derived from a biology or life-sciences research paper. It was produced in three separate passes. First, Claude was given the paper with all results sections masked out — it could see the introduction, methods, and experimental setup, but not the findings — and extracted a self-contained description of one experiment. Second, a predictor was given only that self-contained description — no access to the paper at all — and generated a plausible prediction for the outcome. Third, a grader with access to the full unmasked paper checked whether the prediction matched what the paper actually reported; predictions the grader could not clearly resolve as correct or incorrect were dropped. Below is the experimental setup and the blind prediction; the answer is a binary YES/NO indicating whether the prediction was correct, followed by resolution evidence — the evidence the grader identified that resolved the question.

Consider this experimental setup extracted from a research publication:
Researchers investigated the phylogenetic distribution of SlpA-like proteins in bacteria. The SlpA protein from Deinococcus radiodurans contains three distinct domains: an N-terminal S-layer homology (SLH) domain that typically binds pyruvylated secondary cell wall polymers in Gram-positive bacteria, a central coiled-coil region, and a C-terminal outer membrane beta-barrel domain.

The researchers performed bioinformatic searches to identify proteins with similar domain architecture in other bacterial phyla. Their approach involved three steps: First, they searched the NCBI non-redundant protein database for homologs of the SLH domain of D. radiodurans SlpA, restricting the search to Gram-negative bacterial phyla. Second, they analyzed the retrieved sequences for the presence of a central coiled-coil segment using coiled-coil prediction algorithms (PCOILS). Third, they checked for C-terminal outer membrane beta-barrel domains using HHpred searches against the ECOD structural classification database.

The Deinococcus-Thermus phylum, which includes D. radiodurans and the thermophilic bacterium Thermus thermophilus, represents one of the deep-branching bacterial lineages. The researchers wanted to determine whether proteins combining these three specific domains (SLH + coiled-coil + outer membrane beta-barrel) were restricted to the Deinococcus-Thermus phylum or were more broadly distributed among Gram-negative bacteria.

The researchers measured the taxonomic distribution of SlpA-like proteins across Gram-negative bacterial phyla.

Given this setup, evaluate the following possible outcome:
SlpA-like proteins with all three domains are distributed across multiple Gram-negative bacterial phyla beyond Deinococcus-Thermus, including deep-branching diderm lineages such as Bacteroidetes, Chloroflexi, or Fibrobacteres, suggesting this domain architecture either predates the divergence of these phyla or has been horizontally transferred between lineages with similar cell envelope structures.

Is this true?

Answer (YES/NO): YES